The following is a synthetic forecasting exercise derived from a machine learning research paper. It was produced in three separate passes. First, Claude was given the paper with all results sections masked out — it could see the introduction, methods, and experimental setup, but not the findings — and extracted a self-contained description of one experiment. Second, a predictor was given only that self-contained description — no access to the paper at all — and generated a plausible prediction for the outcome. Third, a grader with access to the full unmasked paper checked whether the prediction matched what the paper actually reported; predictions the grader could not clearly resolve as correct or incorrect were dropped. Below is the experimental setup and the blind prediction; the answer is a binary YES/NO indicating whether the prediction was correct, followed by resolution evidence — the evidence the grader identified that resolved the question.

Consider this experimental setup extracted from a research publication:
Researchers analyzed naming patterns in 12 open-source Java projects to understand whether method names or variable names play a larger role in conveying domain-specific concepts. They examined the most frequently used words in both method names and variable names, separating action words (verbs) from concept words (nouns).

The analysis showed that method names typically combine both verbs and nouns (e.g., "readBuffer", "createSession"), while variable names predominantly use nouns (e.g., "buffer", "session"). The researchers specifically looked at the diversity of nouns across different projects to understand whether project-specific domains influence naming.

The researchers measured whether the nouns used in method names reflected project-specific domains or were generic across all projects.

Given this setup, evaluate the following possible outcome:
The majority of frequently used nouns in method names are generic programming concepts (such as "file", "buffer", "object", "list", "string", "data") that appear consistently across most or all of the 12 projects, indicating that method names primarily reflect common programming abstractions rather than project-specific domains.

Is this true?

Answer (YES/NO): NO